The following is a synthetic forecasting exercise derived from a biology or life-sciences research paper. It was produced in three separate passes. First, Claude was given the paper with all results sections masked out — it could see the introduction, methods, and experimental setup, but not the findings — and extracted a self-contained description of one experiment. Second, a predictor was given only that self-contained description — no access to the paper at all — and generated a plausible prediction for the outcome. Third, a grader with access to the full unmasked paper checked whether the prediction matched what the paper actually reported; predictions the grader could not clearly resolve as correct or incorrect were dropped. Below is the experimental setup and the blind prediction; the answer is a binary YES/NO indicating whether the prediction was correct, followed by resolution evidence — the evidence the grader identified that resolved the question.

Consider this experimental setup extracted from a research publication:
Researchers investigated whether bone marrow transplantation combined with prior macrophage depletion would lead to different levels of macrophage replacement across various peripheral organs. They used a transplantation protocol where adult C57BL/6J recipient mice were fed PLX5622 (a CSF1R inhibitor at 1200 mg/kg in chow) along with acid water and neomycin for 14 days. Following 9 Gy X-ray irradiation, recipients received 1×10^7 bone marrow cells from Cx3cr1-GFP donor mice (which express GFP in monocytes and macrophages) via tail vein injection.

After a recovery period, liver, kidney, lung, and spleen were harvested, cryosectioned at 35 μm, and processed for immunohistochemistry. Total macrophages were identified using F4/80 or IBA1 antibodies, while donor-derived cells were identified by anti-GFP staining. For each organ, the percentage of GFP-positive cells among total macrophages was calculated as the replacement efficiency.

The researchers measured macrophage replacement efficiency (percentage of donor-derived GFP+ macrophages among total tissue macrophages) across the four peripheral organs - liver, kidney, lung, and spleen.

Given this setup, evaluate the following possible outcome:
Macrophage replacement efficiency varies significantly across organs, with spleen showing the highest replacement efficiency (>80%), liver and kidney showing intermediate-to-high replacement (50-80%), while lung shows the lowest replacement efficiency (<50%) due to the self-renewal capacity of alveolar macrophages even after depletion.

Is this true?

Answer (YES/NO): NO